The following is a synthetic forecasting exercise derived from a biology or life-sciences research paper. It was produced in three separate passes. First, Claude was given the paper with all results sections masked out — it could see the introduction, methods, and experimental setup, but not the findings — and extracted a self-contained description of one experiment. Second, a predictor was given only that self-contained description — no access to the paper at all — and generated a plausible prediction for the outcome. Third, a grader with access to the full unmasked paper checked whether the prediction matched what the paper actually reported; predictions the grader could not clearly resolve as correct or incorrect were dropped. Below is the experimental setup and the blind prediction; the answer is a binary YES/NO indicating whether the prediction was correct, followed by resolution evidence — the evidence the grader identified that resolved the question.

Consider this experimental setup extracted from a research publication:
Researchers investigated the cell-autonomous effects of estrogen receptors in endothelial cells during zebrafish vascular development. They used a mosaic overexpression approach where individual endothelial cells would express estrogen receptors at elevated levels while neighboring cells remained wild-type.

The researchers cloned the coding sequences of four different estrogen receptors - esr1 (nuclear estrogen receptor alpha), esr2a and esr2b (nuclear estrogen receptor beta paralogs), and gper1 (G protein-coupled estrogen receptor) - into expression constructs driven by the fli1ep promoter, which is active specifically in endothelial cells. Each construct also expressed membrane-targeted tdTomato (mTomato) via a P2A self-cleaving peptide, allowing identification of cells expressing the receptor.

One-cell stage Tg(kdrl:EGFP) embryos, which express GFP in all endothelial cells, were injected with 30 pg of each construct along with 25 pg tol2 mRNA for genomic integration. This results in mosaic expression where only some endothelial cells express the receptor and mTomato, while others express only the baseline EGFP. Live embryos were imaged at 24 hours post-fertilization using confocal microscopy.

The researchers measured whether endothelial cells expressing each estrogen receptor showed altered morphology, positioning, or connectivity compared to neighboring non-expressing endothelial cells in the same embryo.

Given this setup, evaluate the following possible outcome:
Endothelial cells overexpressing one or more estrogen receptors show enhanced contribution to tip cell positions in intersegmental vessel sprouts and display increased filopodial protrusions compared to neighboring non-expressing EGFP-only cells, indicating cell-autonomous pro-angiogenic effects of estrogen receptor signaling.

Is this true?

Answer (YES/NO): NO